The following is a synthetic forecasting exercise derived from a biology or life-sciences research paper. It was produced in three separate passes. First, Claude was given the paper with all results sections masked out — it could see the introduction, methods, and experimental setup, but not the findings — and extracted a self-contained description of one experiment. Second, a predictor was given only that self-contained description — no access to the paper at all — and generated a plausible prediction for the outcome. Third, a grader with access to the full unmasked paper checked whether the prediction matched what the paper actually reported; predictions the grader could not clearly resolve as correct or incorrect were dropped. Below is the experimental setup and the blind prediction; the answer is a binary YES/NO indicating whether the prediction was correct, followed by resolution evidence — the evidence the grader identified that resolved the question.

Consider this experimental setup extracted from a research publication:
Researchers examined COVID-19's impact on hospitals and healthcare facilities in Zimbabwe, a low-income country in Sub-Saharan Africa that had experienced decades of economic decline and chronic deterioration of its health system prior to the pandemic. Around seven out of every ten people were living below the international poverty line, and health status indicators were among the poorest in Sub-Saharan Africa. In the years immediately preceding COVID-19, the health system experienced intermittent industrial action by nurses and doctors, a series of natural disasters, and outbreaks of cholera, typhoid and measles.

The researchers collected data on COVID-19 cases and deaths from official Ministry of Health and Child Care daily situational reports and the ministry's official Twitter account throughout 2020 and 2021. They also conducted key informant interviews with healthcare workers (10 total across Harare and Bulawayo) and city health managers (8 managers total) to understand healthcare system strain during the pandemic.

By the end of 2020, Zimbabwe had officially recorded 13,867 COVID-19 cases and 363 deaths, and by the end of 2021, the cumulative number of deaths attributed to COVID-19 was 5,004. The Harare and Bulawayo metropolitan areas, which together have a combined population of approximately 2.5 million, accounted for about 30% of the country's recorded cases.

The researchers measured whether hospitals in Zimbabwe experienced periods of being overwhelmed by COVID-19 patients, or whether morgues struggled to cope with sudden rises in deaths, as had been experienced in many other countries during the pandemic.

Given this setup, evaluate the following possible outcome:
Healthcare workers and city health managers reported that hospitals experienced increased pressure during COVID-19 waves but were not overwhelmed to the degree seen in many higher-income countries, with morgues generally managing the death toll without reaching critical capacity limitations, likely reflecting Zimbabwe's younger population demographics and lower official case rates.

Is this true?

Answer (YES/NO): YES